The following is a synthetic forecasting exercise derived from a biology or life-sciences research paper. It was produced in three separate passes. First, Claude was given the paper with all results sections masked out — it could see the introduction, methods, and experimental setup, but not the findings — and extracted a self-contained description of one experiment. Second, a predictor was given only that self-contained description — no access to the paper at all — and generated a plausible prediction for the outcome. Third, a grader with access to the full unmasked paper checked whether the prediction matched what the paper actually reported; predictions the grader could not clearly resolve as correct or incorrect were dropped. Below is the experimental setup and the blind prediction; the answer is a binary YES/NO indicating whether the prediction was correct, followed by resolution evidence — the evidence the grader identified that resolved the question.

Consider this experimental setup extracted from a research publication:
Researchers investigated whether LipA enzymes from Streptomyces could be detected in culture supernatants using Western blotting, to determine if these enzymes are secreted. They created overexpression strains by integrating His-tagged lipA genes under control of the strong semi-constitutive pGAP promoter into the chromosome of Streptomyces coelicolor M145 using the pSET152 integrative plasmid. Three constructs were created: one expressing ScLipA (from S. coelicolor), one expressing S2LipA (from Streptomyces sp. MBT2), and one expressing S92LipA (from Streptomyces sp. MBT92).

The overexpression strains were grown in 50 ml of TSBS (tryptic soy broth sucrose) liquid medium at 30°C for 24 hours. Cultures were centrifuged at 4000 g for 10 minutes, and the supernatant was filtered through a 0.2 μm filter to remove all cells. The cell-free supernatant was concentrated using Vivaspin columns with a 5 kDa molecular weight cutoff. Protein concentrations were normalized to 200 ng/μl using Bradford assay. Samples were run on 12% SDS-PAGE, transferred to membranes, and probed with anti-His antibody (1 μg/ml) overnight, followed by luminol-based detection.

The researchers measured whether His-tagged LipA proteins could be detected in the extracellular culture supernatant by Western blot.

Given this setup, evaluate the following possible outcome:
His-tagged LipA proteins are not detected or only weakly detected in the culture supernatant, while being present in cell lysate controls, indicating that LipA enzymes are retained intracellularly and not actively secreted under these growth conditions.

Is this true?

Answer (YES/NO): NO